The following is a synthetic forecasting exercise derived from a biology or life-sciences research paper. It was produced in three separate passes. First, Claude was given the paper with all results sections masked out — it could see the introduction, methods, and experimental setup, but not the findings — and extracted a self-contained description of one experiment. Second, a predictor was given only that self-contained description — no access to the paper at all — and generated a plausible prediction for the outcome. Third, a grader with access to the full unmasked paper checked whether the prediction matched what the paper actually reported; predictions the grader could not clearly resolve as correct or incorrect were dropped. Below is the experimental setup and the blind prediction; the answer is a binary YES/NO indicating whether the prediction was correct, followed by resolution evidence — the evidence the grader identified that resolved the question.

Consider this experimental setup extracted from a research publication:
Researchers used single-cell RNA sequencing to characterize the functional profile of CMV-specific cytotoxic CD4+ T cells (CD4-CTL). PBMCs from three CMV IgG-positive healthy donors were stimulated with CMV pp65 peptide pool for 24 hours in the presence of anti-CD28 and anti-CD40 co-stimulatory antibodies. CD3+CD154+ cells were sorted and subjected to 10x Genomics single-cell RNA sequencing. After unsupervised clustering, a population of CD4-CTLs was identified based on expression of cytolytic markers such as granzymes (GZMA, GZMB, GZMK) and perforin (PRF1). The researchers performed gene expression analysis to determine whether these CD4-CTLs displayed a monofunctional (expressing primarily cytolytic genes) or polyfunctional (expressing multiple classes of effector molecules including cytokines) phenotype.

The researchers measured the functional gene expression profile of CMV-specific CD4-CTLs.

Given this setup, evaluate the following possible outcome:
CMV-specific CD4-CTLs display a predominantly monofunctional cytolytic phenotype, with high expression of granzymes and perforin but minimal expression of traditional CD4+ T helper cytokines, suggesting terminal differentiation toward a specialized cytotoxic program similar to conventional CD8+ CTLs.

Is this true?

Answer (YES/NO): NO